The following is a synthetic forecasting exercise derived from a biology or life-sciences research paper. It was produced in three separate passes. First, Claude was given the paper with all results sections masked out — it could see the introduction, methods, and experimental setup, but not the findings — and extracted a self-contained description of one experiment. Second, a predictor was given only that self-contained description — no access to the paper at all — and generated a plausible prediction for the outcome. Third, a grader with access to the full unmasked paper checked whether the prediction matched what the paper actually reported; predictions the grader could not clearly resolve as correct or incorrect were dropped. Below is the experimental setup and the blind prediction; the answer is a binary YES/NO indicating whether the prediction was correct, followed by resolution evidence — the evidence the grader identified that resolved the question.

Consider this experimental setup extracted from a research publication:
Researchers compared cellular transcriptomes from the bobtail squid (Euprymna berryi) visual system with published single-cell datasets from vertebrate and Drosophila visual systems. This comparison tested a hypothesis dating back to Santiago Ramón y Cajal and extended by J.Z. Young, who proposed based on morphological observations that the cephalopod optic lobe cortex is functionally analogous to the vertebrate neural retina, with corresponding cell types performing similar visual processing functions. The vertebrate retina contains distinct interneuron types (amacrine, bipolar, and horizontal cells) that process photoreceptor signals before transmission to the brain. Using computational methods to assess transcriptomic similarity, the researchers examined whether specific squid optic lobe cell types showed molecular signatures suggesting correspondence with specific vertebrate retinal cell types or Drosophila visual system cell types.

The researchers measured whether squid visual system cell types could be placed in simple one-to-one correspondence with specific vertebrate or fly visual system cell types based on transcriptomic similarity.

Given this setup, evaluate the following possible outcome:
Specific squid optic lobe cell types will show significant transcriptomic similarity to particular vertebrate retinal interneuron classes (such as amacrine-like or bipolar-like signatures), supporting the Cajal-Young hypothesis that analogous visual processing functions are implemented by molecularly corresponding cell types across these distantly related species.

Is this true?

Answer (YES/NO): NO